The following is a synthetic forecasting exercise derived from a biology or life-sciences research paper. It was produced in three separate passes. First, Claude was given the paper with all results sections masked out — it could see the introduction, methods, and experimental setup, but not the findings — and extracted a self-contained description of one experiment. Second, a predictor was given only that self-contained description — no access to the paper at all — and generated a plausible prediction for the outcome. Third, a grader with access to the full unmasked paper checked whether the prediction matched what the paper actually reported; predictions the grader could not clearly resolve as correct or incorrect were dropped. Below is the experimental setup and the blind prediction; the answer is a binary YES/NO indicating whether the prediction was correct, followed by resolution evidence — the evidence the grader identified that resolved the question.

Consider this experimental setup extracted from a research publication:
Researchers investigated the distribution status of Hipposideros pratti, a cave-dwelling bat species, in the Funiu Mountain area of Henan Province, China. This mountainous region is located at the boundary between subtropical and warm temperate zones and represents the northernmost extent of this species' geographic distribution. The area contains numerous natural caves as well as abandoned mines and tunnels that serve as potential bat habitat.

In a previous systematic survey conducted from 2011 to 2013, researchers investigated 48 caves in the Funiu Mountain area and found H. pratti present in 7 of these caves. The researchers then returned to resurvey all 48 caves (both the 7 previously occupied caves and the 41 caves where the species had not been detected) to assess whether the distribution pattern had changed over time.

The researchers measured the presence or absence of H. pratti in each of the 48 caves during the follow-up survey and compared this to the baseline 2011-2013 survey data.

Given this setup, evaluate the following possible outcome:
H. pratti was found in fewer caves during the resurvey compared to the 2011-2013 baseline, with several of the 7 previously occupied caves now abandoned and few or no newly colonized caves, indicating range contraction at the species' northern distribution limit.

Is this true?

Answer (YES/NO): YES